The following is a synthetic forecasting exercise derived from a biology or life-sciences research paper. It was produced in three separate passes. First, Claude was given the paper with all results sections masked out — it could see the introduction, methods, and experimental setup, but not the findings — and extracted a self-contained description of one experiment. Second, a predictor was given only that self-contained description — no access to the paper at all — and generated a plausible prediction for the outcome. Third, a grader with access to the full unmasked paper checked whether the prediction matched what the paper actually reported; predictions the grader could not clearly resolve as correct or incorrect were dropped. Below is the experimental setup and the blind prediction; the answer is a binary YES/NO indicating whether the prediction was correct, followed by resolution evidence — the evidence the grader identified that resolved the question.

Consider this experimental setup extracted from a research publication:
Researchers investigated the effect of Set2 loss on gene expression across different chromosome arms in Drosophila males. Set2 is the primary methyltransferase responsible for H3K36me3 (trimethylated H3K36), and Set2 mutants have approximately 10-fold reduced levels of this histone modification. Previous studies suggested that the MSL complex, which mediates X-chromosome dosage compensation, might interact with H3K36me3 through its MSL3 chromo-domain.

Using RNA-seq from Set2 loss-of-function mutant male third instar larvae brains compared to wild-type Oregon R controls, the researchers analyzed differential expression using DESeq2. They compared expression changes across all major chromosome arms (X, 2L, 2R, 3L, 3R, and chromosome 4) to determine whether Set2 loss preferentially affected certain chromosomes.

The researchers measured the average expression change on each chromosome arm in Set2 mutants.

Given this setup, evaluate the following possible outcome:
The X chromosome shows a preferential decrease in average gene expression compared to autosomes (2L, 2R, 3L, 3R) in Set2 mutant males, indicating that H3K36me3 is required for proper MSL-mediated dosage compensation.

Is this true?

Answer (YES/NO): NO